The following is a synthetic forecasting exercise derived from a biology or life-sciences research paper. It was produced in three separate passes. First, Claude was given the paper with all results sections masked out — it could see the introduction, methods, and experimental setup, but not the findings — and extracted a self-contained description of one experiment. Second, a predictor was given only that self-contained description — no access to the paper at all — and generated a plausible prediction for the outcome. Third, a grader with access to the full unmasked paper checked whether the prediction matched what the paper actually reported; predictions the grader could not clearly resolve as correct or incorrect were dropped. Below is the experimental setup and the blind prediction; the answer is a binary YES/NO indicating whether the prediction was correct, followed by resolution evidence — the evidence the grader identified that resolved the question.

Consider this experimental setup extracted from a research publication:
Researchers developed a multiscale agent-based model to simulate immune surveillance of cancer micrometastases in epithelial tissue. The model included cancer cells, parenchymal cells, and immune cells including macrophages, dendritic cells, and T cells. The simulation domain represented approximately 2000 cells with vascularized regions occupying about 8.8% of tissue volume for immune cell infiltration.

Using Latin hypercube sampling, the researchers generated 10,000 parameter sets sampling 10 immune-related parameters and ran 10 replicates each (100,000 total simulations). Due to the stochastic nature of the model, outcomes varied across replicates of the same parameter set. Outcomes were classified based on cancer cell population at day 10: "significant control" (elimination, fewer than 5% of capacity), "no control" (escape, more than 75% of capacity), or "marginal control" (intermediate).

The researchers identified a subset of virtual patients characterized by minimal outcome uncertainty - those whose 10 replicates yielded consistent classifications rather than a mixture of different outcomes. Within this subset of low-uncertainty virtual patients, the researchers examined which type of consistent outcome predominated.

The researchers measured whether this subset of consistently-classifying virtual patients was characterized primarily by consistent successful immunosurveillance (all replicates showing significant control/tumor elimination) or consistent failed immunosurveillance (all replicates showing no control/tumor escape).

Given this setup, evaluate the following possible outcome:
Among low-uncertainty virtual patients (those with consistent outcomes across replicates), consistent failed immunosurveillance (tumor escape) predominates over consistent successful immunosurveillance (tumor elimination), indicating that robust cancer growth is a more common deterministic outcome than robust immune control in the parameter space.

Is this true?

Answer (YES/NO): YES